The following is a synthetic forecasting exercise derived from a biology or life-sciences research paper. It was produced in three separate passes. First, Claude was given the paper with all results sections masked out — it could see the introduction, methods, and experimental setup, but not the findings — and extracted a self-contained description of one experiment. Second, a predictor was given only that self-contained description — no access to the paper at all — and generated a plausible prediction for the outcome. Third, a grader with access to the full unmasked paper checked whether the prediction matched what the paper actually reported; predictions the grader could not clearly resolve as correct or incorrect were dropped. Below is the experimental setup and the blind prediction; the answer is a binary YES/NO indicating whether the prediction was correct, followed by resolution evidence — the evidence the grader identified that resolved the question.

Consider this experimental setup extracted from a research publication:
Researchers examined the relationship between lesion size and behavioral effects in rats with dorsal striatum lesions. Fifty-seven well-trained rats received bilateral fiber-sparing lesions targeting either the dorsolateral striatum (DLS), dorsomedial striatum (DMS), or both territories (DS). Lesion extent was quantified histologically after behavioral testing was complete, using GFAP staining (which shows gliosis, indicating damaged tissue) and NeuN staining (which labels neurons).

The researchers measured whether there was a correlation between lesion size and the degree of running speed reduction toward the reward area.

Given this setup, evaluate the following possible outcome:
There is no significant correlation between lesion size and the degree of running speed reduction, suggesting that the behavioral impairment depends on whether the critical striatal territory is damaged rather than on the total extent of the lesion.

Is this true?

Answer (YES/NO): NO